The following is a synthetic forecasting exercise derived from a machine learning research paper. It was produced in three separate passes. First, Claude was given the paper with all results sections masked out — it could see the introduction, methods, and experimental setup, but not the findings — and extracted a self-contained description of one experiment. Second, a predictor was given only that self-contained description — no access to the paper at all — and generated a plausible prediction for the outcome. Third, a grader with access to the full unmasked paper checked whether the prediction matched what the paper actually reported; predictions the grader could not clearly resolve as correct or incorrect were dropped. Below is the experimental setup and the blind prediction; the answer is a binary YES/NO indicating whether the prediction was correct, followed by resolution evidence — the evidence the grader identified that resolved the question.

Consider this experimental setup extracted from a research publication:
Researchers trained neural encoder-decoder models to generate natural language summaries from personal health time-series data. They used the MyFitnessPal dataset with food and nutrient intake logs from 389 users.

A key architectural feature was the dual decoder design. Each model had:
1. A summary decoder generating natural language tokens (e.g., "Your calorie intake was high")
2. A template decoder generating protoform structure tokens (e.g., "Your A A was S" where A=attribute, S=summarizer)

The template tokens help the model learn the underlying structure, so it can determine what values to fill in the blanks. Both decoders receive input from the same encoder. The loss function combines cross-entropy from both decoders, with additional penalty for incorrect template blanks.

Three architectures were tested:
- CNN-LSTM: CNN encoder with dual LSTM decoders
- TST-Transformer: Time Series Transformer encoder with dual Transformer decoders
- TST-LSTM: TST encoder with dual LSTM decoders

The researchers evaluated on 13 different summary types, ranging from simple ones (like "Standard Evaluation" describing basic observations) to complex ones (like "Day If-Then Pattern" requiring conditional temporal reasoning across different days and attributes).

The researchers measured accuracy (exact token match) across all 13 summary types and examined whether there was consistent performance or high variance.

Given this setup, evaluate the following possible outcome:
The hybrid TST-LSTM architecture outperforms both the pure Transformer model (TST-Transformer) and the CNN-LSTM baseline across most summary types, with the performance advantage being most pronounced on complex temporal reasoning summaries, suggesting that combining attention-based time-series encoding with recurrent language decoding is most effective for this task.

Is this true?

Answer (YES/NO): YES